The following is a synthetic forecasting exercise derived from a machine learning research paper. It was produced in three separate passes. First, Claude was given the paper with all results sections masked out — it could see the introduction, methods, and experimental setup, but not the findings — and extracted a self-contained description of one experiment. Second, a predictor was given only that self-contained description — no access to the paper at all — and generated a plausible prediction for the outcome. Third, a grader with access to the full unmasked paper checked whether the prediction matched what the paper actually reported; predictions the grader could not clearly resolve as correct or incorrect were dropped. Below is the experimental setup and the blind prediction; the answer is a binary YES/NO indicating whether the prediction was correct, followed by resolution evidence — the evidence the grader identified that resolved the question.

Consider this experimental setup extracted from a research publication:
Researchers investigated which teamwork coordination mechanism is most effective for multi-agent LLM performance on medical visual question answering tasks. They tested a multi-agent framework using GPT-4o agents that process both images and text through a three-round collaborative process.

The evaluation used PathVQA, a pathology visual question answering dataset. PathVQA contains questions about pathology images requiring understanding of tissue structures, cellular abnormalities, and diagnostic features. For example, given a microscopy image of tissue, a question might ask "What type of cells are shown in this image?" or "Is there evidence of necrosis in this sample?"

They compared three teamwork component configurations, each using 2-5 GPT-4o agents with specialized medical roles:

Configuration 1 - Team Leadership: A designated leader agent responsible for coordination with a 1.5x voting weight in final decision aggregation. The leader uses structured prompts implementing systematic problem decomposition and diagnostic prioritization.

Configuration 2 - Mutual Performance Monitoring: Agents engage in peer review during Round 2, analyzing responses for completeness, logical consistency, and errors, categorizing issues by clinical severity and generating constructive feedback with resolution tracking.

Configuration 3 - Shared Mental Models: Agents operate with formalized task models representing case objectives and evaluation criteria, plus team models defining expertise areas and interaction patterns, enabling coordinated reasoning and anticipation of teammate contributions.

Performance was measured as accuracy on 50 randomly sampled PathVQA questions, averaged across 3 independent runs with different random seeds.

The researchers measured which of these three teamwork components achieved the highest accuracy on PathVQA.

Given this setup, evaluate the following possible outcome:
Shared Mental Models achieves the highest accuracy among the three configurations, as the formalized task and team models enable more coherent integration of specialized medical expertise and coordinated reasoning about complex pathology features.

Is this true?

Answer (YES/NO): YES